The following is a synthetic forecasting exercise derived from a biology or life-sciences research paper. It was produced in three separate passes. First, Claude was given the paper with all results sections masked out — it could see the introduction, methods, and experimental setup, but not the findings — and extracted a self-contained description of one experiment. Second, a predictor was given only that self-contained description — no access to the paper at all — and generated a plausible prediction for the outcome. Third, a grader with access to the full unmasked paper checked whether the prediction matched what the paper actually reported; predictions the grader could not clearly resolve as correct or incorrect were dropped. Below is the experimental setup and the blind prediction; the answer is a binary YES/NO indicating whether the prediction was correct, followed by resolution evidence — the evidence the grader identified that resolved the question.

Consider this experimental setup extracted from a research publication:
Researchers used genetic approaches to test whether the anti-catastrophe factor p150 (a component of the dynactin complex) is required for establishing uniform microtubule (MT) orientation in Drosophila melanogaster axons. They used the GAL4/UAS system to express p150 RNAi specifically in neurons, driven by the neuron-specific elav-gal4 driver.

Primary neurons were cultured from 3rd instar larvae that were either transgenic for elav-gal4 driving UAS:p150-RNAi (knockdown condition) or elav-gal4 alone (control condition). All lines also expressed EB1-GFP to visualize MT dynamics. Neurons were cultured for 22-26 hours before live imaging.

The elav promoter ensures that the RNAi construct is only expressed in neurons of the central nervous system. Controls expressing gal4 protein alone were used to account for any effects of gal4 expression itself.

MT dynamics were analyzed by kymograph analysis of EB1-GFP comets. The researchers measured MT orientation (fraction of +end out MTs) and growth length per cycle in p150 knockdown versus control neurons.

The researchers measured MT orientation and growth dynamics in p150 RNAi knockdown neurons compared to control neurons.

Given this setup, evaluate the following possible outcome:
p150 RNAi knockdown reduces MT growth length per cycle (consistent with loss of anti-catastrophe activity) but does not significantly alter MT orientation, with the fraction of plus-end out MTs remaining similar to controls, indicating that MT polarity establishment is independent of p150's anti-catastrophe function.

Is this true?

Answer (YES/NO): NO